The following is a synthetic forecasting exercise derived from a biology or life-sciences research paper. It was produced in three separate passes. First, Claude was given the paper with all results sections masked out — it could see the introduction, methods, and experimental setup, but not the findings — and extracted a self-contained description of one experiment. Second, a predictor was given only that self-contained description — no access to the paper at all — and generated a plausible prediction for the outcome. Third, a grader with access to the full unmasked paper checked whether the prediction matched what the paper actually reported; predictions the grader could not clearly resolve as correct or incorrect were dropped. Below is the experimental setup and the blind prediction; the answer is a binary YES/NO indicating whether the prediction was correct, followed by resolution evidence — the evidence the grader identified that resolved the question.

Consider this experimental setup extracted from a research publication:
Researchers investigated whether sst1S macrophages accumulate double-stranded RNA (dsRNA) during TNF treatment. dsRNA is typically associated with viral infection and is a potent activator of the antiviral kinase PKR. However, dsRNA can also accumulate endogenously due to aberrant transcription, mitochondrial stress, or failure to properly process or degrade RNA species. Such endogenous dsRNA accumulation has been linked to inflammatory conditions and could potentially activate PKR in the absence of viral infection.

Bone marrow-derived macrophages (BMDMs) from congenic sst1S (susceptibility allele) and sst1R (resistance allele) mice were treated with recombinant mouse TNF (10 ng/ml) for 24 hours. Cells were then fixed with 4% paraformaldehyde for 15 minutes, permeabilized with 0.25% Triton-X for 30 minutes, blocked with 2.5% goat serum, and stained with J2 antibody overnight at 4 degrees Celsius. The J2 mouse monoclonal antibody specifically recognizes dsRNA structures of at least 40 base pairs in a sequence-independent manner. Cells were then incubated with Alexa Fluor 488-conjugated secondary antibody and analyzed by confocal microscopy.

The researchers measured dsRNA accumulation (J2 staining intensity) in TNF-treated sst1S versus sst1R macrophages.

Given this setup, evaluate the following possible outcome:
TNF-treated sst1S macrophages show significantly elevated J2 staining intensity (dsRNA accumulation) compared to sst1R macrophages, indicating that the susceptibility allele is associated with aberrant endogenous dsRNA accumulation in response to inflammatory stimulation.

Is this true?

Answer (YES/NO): NO